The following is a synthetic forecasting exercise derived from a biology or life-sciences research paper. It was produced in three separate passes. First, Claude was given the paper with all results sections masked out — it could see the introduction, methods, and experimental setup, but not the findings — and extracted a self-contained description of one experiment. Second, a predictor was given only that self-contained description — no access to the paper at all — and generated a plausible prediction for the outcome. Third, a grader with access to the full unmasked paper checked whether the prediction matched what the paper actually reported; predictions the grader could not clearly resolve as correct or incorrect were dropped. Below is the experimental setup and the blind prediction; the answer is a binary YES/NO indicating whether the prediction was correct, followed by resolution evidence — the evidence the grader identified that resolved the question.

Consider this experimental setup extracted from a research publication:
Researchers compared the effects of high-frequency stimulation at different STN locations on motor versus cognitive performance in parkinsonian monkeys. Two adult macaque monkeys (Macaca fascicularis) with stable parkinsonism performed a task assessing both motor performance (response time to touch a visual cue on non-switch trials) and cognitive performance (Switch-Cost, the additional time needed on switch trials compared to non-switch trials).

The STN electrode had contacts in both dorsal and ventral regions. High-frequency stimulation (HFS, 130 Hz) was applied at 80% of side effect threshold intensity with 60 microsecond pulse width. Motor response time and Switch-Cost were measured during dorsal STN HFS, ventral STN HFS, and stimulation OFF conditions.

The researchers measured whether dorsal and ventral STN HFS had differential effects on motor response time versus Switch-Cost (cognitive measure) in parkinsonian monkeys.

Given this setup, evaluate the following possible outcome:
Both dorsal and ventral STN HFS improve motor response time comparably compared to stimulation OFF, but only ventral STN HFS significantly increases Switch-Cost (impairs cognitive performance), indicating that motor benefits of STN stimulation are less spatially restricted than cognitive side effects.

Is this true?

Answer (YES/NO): NO